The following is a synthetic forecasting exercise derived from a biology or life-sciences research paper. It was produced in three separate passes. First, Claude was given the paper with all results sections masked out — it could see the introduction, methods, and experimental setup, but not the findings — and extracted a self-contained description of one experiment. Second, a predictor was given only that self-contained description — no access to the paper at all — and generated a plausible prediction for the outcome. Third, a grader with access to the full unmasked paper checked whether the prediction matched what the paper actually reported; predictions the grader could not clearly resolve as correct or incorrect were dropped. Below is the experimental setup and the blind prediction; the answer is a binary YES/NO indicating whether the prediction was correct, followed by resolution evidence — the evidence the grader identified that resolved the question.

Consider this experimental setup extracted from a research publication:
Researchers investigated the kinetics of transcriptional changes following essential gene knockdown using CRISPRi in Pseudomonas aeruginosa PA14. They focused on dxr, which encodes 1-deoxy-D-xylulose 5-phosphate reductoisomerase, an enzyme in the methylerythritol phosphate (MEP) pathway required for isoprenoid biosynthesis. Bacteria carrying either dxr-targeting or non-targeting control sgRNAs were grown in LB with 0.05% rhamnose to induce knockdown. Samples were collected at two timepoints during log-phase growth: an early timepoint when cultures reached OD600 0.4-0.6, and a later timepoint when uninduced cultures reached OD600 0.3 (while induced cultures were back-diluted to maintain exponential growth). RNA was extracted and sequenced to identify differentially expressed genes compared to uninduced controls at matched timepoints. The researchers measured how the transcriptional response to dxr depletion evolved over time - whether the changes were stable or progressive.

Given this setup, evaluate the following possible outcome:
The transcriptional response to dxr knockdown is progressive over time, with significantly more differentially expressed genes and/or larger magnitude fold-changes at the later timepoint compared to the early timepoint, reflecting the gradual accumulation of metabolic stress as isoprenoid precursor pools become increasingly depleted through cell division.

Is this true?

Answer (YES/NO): YES